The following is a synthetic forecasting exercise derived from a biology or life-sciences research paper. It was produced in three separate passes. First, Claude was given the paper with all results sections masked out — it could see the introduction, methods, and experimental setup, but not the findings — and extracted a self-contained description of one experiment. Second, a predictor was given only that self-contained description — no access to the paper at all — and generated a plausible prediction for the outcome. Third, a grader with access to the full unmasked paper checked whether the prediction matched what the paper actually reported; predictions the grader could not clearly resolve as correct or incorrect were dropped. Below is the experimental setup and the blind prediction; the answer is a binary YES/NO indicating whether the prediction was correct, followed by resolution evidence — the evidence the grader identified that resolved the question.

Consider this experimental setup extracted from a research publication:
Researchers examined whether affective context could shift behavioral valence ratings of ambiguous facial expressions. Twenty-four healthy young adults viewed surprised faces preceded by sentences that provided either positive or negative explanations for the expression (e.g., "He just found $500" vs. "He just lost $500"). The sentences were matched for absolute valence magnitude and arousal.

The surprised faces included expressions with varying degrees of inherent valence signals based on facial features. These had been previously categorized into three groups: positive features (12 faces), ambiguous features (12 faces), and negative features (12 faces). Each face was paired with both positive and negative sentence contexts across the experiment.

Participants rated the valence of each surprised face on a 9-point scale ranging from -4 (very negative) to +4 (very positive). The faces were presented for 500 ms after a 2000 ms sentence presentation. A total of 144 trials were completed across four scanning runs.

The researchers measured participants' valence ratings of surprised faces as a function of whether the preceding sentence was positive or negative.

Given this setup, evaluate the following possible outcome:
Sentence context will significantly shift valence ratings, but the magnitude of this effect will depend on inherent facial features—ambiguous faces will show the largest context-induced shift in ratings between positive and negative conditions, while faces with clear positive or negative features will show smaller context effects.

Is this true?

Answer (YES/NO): YES